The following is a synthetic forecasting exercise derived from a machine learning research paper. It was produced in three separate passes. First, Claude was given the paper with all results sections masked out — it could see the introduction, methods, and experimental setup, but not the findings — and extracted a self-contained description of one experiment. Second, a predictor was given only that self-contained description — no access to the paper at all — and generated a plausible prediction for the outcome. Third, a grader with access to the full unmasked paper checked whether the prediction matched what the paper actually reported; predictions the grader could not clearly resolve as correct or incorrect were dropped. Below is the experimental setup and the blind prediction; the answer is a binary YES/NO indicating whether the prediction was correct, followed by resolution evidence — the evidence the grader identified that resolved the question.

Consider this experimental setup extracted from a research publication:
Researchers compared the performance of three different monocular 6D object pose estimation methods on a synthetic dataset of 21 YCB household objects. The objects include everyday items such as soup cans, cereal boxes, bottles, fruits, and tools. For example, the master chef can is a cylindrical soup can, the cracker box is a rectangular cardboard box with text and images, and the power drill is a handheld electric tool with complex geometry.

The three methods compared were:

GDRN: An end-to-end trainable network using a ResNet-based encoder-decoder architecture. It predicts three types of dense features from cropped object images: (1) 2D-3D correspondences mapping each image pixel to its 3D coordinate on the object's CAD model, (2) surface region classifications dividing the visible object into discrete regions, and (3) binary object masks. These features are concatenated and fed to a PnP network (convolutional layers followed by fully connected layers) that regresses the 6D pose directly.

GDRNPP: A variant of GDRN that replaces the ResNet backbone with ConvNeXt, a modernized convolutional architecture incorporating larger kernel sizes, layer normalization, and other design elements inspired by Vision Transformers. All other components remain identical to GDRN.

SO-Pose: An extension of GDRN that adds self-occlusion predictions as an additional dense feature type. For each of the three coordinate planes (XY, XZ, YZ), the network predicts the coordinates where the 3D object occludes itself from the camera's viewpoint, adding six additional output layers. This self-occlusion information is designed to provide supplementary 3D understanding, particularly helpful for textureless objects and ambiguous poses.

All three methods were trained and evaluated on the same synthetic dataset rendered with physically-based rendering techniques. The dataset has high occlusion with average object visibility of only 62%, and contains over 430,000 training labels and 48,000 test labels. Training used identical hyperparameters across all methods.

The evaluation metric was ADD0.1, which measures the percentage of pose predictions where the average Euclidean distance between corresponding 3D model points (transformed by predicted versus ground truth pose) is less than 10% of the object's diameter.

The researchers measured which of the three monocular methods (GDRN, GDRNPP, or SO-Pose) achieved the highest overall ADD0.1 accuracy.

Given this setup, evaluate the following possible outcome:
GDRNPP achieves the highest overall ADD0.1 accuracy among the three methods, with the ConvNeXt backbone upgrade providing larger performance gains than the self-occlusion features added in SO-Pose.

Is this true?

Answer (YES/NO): NO